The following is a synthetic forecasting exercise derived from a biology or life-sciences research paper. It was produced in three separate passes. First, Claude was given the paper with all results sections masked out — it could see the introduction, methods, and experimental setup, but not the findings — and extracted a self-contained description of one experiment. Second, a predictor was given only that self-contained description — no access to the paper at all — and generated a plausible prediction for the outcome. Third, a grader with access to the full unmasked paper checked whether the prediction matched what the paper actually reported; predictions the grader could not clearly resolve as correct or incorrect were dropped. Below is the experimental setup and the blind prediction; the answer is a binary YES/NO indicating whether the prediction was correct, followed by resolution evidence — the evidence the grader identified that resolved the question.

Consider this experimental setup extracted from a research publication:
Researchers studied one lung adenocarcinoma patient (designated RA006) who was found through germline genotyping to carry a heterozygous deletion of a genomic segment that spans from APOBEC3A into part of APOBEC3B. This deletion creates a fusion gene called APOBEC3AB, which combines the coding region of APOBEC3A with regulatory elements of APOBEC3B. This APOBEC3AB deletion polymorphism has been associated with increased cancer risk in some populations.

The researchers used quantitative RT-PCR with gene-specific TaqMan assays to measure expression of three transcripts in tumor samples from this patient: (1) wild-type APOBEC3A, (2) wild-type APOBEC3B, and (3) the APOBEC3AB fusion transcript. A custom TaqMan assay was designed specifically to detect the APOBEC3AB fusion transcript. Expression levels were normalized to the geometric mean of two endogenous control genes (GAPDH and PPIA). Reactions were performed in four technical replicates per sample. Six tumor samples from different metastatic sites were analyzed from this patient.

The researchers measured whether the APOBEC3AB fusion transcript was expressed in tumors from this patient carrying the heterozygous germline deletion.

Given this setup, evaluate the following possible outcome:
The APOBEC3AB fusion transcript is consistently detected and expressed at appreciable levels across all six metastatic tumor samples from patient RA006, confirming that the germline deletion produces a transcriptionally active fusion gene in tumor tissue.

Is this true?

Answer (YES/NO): YES